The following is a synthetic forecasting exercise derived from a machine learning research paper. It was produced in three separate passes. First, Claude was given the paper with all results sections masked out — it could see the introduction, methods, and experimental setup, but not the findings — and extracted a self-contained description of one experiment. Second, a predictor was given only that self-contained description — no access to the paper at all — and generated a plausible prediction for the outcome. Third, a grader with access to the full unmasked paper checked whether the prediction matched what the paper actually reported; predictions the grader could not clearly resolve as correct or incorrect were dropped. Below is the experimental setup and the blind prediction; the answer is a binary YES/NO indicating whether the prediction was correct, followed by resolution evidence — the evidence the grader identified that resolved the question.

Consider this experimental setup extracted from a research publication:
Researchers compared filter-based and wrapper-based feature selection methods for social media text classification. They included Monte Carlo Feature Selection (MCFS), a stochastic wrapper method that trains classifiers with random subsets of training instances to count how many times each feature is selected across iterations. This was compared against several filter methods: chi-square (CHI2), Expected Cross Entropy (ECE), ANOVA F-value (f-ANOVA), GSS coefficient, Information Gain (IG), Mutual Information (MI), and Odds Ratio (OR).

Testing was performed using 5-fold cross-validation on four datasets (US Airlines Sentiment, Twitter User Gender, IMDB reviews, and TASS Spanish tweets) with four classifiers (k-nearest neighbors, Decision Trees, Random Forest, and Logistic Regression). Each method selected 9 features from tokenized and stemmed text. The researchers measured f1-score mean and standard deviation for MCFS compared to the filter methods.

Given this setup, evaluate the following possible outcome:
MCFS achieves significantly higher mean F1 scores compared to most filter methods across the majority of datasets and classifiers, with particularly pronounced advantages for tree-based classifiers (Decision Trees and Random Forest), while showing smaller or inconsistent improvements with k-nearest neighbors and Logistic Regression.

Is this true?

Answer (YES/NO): NO